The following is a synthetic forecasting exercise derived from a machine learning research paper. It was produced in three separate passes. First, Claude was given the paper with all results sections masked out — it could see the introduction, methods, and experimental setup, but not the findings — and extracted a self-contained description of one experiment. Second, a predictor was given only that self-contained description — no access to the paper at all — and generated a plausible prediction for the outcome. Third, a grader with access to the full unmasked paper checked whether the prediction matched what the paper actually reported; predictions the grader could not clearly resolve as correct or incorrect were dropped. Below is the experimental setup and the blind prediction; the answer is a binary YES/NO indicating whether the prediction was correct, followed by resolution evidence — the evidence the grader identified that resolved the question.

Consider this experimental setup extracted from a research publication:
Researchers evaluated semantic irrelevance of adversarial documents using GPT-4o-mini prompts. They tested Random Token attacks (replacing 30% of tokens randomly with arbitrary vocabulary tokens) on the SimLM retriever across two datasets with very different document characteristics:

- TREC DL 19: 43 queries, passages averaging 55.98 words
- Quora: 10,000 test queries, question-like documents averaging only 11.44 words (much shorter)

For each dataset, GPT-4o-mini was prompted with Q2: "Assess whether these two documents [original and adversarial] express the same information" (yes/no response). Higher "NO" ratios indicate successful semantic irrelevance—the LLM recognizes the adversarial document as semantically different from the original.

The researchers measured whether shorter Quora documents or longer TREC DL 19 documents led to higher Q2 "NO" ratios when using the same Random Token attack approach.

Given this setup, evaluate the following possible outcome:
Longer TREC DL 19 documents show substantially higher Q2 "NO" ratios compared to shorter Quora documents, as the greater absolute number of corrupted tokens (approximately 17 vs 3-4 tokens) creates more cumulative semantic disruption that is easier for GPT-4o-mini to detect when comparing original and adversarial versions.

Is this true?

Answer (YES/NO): NO